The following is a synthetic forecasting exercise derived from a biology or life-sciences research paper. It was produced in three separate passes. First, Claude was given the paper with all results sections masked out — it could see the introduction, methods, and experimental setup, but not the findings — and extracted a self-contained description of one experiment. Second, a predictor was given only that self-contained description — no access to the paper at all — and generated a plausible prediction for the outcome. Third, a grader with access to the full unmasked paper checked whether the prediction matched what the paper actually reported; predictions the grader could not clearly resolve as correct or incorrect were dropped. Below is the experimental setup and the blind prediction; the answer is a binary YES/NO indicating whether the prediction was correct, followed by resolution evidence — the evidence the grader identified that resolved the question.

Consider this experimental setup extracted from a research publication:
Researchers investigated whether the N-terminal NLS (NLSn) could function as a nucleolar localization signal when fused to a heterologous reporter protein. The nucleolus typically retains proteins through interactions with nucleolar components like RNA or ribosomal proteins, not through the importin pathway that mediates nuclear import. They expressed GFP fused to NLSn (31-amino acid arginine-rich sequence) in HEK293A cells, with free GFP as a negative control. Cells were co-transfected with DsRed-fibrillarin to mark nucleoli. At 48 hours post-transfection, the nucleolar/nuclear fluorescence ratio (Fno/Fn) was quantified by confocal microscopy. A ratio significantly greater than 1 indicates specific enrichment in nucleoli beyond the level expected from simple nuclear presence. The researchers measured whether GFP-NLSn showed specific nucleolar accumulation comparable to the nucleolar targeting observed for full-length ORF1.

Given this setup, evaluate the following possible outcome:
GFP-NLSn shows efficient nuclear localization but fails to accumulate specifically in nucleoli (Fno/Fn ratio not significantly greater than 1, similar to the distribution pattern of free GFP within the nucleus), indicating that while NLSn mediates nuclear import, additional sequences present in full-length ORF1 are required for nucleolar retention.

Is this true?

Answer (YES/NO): NO